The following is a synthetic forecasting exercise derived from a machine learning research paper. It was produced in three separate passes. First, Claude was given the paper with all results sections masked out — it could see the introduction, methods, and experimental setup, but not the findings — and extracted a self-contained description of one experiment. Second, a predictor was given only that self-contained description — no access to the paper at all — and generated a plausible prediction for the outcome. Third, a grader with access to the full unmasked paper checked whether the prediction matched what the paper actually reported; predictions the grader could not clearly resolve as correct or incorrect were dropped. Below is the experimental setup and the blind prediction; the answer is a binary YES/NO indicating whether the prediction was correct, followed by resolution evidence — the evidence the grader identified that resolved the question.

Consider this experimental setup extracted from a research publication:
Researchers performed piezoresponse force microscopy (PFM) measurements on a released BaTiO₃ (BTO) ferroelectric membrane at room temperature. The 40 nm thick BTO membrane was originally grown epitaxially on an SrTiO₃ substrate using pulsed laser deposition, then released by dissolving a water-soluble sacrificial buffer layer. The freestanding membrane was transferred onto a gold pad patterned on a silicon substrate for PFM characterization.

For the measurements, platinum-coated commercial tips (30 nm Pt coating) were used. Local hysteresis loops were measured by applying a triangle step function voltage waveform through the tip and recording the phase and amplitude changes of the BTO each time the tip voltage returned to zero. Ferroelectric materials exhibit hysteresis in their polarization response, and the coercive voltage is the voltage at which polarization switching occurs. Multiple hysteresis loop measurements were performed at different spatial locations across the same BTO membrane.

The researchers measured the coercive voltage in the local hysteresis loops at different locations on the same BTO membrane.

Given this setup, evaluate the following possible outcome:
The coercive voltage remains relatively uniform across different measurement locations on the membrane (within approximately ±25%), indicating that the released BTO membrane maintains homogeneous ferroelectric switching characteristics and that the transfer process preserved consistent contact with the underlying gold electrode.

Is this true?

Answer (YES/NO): NO